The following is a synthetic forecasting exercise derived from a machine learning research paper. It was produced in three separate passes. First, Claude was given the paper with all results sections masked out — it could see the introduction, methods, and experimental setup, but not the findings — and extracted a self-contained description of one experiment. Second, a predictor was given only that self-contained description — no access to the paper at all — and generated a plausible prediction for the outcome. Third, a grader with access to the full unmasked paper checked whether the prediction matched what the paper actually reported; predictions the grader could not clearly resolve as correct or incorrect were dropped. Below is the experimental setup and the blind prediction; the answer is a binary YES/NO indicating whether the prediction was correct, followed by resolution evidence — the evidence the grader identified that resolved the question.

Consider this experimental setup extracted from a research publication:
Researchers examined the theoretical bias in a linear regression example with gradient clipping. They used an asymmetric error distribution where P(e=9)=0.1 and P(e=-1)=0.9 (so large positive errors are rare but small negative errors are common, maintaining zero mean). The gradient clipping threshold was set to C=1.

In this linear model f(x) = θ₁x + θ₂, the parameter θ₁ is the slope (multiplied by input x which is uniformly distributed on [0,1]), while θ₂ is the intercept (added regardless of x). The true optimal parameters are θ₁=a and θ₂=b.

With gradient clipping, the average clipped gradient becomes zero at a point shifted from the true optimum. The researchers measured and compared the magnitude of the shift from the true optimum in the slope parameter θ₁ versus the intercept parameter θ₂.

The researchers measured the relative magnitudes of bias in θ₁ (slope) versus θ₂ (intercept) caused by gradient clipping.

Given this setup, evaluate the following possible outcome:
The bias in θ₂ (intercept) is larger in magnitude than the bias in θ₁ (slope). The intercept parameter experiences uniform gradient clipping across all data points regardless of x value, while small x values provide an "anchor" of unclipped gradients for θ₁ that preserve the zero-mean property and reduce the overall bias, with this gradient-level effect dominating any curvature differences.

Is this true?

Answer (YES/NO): YES